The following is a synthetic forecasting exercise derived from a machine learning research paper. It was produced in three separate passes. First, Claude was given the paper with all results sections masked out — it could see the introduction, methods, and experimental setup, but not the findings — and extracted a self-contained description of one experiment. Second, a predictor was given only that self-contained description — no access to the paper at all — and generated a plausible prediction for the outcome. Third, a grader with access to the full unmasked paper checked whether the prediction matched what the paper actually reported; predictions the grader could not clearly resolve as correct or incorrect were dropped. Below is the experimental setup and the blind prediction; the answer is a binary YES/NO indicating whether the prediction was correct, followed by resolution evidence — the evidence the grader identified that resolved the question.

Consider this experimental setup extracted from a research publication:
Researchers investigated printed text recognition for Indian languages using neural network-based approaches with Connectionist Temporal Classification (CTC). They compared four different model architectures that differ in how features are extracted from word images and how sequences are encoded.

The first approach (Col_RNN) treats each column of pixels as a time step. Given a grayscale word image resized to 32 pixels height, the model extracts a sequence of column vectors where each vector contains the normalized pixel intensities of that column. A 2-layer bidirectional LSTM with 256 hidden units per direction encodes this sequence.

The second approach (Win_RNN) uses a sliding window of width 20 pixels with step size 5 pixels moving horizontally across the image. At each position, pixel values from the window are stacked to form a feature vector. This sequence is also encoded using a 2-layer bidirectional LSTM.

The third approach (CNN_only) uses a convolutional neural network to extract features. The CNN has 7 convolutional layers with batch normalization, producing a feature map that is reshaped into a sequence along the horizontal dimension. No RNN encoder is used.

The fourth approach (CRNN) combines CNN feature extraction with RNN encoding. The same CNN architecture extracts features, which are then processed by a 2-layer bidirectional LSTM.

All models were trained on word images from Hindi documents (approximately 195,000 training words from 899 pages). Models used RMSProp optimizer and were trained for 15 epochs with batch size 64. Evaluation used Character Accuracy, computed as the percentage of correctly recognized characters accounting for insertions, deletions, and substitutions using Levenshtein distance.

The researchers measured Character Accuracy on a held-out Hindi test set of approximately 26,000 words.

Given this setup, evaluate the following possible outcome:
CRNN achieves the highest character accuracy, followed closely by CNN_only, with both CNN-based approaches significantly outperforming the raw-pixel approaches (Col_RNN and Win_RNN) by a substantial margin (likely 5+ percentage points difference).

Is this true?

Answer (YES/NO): NO